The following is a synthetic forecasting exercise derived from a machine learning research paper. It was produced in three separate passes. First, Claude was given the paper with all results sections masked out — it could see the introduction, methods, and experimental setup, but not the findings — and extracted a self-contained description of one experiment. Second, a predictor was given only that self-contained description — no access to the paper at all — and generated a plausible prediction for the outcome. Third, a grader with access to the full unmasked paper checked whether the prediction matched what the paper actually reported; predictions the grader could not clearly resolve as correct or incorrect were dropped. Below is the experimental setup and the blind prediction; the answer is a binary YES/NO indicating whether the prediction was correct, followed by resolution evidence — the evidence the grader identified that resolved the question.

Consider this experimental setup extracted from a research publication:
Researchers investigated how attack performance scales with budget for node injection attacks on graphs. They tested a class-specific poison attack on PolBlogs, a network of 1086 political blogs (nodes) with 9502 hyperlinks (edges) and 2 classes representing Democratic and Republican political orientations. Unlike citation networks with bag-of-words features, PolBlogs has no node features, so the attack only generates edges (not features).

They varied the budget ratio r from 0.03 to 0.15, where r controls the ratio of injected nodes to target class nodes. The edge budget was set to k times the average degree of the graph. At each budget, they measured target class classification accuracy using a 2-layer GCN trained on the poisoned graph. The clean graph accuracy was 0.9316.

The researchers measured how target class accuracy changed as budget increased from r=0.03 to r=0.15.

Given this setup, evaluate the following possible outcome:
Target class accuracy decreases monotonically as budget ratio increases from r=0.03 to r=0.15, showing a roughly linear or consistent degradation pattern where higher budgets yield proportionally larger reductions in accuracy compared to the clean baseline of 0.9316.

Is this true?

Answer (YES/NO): NO